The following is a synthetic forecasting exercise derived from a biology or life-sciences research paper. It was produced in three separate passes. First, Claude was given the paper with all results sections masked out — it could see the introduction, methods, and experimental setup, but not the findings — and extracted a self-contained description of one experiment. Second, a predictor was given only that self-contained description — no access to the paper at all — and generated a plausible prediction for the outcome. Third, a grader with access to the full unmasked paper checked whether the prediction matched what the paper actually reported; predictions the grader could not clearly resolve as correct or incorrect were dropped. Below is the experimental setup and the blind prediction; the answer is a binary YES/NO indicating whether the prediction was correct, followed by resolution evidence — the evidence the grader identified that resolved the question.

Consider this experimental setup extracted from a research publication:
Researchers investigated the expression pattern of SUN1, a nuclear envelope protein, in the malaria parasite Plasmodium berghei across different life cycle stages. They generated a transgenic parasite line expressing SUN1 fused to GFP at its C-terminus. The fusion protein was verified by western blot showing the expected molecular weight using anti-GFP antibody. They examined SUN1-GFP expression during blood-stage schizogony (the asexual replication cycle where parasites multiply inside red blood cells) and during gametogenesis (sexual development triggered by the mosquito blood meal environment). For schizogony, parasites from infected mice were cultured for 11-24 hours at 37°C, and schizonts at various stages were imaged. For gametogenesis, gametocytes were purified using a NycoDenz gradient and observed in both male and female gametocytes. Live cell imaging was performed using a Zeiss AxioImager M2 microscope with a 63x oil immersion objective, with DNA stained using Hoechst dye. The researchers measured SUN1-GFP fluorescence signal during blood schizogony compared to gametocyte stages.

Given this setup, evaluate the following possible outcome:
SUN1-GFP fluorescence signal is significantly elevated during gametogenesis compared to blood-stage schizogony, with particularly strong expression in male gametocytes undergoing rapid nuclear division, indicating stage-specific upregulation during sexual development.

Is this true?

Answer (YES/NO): NO